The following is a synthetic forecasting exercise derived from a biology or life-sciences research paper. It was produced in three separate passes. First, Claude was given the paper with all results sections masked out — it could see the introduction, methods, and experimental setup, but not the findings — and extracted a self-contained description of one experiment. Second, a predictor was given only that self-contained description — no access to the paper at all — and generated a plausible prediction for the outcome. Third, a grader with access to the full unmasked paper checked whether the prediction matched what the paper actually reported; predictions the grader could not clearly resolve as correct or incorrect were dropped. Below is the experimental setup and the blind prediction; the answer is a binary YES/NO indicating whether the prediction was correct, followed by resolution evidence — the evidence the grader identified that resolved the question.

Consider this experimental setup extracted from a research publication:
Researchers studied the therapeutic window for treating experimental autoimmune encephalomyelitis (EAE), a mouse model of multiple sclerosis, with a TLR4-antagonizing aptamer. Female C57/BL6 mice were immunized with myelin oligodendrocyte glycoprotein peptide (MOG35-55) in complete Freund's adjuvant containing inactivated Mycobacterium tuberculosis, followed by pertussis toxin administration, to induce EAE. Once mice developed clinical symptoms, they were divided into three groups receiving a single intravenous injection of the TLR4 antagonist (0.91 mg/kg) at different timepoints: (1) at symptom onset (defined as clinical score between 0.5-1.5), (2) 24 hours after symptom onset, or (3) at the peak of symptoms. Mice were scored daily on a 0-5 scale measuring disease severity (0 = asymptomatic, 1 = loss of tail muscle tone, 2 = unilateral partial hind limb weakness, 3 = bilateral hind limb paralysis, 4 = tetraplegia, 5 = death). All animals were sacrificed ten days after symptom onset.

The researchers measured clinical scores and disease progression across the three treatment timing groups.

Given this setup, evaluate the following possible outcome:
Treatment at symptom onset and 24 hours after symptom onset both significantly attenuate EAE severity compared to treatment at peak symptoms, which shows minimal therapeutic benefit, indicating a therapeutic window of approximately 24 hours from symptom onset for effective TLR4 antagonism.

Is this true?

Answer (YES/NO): NO